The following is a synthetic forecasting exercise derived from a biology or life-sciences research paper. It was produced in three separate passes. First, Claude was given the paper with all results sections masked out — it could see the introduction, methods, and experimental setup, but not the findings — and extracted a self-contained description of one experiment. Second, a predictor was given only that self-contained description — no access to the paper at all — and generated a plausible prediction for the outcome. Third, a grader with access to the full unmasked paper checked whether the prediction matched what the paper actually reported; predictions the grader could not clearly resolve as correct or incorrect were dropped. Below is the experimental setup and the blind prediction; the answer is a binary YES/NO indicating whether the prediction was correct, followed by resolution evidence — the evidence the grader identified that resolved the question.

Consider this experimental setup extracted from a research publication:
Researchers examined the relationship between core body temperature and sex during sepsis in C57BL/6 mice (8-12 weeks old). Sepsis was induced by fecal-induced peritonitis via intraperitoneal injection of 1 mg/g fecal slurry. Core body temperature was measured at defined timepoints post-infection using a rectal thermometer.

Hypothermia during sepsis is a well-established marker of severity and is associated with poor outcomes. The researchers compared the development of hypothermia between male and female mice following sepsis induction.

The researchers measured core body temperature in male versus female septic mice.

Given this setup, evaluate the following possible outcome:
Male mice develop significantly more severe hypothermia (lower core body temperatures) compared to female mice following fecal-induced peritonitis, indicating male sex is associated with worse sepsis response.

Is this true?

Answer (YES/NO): YES